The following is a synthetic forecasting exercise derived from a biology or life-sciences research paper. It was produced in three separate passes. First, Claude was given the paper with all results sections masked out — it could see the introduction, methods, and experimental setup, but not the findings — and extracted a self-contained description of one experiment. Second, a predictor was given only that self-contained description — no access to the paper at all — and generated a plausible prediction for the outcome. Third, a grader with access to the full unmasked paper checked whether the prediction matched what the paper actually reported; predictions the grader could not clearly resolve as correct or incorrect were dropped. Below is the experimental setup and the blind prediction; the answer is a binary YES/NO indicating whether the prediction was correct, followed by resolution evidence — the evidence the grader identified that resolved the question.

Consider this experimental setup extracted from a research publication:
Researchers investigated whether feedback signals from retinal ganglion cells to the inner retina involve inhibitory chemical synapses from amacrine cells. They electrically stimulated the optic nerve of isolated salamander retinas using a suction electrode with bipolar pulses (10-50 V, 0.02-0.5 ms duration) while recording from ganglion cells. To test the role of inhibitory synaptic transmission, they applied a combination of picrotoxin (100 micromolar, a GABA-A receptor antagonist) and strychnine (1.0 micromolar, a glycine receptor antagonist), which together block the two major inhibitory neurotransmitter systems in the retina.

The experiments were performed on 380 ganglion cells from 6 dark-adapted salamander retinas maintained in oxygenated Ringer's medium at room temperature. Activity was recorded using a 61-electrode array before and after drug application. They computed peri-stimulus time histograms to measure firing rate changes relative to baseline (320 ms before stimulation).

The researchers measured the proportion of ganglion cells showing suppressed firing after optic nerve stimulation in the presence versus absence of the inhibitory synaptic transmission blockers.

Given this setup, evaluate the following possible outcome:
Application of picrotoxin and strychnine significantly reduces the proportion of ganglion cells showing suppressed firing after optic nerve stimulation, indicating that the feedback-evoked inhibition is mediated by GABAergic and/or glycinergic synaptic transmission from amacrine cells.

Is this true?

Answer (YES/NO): YES